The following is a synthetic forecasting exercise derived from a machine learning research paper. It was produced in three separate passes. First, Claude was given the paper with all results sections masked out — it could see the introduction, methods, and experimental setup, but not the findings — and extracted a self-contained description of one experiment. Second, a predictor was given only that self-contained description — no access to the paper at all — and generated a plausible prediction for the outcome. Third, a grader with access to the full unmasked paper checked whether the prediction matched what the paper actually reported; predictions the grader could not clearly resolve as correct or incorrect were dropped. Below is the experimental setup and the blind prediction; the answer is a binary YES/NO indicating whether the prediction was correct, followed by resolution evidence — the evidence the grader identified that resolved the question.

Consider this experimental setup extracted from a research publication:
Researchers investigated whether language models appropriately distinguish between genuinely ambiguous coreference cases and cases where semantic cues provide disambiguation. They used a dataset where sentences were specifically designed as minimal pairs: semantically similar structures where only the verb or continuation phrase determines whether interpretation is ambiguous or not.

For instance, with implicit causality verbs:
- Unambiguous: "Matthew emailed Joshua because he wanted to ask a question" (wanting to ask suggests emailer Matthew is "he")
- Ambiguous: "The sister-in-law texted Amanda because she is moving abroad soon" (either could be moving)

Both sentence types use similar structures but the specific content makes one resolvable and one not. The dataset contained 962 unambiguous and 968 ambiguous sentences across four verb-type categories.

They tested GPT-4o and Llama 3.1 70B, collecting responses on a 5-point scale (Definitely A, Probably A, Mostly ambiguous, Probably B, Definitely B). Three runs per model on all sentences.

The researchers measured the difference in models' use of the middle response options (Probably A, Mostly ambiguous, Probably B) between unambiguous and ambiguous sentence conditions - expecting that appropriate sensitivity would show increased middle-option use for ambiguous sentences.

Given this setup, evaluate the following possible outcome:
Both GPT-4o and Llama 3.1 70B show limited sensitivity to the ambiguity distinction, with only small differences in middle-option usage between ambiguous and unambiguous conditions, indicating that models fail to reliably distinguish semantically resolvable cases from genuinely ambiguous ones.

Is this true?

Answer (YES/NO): YES